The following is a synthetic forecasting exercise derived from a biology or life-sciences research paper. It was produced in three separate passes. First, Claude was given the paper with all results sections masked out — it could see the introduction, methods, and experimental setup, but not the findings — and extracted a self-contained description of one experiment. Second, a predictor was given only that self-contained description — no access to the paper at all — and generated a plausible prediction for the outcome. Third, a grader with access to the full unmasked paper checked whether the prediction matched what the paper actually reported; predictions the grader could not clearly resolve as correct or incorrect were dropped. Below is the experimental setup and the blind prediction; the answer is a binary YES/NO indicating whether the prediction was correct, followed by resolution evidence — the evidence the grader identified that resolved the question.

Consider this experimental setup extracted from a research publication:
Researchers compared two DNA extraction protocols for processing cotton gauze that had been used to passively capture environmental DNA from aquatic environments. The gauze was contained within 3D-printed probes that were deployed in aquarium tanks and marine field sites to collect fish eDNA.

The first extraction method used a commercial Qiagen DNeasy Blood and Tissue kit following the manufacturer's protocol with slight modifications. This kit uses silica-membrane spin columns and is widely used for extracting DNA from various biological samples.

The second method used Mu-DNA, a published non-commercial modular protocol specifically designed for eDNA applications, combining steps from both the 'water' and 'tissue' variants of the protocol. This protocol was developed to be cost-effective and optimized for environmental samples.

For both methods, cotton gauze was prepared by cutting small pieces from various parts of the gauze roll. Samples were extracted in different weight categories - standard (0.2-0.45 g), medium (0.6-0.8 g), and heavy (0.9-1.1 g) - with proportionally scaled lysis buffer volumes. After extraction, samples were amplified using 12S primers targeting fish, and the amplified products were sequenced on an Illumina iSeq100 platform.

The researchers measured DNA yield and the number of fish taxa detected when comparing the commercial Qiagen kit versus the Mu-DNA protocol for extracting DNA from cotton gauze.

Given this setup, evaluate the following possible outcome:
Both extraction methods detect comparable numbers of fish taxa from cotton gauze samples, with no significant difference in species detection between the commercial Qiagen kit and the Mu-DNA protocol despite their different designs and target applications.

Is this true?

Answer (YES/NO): YES